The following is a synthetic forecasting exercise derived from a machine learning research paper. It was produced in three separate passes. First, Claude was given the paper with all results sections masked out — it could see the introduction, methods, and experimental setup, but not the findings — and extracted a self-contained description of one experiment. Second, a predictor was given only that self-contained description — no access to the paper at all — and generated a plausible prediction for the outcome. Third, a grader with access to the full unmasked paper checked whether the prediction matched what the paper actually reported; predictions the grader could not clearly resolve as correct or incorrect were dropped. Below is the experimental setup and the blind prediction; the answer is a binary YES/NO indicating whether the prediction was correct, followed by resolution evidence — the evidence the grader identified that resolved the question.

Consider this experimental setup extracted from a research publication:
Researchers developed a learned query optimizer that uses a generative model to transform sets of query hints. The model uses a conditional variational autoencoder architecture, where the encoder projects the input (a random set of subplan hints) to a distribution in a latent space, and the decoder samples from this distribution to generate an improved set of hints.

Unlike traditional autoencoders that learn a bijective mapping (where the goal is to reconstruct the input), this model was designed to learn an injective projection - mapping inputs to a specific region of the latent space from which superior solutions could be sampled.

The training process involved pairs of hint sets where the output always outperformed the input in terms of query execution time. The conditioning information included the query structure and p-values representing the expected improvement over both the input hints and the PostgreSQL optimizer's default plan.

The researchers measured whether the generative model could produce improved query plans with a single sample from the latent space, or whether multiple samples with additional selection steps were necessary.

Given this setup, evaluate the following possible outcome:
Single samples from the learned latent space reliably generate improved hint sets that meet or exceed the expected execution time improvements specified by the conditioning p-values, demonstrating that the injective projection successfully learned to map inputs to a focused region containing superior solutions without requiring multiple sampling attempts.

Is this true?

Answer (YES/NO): YES